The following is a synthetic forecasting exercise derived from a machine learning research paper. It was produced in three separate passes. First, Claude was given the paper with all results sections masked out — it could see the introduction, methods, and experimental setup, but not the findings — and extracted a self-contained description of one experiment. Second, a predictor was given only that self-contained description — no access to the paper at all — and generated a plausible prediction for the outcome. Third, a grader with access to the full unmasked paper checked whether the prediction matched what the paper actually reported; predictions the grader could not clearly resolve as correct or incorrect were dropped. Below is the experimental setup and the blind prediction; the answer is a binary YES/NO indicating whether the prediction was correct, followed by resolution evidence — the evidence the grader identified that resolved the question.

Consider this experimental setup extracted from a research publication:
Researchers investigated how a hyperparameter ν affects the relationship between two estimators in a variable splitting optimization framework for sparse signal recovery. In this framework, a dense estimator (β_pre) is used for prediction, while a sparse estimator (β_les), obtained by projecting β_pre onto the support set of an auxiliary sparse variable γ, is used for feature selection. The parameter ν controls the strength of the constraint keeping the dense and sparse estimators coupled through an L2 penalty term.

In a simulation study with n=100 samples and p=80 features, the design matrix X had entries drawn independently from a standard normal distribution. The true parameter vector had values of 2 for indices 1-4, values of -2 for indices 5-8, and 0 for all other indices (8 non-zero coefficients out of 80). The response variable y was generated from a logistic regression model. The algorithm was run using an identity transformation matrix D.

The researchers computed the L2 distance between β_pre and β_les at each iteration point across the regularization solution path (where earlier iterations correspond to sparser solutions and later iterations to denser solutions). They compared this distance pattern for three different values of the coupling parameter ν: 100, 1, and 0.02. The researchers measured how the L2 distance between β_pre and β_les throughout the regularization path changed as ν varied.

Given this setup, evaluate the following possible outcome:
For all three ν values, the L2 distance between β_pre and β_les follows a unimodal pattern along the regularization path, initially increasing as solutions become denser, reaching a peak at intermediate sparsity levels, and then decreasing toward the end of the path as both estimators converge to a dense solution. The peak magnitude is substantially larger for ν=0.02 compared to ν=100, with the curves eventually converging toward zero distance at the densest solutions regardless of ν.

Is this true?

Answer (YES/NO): NO